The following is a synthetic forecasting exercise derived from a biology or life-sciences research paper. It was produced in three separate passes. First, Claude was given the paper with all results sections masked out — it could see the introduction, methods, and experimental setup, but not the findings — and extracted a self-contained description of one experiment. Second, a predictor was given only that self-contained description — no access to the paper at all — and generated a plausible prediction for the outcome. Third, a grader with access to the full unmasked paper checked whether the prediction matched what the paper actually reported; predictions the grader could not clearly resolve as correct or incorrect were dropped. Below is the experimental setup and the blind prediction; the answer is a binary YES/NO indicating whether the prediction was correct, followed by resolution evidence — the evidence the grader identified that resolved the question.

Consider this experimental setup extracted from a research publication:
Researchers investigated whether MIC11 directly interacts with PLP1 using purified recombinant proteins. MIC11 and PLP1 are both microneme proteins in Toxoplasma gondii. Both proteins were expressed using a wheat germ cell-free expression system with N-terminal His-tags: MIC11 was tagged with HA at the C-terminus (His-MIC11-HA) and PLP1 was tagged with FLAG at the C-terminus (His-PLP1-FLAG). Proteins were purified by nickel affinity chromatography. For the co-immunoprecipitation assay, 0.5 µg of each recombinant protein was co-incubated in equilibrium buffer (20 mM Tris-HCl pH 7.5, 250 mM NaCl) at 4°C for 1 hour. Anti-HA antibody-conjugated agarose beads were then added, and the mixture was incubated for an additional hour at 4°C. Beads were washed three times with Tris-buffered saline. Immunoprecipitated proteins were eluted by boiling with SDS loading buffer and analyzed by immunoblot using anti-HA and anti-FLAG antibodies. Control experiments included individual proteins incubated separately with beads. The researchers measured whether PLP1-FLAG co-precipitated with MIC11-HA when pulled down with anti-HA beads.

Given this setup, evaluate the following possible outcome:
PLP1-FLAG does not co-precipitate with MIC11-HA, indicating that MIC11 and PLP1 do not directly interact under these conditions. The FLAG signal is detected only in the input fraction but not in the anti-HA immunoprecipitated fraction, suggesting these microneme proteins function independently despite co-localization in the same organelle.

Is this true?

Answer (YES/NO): NO